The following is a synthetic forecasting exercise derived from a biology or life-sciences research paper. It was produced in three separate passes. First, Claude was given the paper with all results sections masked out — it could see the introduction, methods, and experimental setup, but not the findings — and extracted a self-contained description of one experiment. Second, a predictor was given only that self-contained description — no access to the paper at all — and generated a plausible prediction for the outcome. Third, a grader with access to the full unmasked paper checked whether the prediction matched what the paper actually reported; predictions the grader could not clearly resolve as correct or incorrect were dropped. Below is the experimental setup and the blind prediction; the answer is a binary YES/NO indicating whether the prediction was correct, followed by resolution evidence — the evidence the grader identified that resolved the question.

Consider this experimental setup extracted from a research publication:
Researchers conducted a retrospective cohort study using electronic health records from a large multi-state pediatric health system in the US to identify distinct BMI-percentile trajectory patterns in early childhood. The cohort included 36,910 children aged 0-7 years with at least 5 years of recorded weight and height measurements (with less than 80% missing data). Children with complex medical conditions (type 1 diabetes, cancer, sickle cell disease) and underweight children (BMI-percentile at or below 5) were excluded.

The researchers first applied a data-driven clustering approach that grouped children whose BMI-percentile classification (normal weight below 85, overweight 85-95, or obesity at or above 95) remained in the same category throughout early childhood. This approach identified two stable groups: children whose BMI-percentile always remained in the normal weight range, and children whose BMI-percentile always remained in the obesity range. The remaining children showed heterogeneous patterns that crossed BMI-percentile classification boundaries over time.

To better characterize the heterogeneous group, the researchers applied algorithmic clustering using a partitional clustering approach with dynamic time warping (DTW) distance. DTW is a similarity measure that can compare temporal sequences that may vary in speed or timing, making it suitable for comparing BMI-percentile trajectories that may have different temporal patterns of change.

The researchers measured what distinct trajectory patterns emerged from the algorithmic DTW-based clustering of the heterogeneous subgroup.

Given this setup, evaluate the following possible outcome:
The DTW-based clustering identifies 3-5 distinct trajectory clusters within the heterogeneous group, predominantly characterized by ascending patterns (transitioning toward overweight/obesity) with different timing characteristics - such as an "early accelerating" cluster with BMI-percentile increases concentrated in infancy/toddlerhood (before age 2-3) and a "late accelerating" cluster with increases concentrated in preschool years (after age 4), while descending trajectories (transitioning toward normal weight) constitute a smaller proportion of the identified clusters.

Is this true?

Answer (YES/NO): NO